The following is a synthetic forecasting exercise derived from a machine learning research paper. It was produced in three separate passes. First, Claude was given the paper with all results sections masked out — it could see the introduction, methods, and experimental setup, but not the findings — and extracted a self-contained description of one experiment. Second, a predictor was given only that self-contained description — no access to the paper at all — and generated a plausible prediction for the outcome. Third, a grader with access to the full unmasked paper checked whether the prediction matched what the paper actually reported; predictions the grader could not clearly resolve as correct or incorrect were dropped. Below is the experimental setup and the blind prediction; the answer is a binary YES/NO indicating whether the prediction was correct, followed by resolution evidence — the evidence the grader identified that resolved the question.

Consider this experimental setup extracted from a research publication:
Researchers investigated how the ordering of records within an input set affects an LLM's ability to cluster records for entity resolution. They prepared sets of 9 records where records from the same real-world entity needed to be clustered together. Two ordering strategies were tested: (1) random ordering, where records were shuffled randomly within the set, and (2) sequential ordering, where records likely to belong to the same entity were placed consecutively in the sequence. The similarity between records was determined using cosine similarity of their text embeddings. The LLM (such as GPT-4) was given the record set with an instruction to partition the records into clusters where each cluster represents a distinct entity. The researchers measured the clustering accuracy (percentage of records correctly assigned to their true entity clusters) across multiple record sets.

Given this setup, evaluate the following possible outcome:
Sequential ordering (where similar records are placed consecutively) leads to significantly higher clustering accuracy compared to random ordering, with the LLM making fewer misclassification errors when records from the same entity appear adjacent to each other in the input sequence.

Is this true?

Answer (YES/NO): YES